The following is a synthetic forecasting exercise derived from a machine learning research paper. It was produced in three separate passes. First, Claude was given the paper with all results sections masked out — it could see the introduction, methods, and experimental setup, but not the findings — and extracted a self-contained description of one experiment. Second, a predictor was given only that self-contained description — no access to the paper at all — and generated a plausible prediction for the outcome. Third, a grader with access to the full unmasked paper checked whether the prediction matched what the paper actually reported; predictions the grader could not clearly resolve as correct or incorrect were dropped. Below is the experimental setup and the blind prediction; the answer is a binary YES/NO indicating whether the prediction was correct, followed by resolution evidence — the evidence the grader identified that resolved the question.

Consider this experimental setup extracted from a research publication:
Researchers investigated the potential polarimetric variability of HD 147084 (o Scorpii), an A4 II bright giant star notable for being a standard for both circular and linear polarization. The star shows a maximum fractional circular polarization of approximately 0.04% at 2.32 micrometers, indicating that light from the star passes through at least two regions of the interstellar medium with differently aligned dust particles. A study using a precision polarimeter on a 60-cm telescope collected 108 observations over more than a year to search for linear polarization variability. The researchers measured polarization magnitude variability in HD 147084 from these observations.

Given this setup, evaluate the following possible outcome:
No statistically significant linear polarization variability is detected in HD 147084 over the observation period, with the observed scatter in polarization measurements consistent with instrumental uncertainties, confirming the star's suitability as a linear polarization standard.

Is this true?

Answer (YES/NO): NO